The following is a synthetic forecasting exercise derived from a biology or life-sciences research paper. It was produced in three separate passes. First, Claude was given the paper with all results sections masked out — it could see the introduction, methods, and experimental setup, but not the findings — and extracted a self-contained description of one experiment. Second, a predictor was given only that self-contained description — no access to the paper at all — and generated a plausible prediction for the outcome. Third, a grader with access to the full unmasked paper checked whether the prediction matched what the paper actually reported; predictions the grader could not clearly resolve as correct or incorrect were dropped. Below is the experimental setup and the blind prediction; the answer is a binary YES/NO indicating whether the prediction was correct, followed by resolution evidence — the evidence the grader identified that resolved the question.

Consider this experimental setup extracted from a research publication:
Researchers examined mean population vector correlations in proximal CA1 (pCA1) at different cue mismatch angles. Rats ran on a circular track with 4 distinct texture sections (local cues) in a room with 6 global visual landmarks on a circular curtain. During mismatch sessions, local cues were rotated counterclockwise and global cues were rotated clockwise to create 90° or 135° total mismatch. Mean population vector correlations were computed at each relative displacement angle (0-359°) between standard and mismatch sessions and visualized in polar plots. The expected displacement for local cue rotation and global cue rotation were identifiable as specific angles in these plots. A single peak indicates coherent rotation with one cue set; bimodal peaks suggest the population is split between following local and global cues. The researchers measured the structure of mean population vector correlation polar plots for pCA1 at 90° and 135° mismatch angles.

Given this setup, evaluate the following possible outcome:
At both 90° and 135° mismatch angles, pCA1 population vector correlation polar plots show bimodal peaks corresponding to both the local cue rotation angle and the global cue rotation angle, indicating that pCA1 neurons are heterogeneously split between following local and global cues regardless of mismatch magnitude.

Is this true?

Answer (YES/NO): YES